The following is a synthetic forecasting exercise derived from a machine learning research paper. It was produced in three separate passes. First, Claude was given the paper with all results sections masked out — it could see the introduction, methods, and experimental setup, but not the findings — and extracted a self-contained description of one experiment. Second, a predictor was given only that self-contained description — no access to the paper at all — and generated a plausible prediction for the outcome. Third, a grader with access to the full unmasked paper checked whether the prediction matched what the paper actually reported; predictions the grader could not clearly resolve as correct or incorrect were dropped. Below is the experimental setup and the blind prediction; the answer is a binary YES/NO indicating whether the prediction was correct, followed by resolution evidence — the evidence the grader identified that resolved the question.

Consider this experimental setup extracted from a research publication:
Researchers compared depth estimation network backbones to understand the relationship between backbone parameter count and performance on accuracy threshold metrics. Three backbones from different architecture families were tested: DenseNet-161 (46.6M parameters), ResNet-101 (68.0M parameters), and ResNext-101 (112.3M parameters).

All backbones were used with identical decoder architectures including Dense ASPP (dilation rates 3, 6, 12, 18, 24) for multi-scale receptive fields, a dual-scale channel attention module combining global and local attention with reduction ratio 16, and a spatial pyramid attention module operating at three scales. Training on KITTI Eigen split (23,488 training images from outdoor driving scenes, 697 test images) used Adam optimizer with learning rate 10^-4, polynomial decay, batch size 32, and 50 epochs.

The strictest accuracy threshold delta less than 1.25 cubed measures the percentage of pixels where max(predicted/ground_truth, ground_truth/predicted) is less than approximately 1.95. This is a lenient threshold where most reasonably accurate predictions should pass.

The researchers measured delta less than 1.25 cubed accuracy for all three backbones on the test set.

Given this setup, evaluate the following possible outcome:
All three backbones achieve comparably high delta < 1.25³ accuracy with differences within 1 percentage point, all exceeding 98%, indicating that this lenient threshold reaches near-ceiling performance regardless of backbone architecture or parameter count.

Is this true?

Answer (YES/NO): YES